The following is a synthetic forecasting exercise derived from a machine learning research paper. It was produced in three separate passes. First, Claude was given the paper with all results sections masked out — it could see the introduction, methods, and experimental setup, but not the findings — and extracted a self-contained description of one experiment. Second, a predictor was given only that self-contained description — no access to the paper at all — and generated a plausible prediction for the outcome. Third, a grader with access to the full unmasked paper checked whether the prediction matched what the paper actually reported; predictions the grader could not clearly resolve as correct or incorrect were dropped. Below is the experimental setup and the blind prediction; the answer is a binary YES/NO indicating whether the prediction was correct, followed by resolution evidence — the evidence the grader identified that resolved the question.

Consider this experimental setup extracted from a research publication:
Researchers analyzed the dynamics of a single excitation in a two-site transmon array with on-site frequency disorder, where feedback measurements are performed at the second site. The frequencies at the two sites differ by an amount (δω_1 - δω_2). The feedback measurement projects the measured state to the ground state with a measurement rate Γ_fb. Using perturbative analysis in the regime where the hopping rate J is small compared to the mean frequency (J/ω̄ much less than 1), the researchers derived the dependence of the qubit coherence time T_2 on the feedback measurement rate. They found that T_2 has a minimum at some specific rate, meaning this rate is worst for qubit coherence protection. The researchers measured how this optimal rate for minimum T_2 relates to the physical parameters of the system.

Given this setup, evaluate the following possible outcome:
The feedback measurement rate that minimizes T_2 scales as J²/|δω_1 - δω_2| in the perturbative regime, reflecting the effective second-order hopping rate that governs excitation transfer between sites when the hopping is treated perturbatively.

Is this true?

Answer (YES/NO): NO